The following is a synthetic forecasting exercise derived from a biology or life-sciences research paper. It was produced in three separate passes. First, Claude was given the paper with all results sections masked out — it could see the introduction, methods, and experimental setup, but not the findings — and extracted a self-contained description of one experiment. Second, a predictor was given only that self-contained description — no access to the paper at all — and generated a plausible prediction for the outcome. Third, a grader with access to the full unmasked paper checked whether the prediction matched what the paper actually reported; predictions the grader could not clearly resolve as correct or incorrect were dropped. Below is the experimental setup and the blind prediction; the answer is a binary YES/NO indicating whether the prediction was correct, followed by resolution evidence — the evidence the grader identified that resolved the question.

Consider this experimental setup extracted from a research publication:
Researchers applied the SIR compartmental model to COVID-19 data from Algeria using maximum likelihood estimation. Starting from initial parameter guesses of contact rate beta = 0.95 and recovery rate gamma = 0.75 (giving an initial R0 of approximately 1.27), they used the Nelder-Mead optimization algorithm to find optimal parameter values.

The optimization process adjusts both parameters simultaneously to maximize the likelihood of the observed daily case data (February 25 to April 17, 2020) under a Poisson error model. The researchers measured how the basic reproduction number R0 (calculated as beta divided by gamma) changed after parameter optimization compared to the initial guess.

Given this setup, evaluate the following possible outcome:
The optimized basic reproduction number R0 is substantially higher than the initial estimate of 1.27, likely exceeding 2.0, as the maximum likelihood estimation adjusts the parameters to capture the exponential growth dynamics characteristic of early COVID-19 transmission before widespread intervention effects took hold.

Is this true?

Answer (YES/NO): NO